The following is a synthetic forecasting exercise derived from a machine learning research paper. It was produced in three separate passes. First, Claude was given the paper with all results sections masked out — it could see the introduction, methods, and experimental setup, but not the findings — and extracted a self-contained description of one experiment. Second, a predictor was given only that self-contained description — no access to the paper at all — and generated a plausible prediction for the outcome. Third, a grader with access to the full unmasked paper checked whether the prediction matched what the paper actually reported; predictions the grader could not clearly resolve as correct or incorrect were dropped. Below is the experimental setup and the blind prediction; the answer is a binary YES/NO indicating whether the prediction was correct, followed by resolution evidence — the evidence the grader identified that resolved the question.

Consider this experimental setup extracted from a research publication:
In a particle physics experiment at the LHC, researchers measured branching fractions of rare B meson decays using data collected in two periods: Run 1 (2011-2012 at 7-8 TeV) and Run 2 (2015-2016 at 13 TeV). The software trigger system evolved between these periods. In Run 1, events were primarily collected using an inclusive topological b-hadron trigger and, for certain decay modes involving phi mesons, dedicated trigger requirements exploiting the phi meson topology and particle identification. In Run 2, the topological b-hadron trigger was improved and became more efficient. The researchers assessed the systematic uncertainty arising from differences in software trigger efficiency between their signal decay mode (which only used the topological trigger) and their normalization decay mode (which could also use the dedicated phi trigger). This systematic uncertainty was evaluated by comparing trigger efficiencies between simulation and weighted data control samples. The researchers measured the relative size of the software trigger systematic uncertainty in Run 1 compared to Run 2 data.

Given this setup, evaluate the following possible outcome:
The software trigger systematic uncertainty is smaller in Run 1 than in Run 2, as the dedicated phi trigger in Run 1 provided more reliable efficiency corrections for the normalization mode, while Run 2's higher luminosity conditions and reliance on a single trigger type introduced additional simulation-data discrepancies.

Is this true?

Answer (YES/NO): NO